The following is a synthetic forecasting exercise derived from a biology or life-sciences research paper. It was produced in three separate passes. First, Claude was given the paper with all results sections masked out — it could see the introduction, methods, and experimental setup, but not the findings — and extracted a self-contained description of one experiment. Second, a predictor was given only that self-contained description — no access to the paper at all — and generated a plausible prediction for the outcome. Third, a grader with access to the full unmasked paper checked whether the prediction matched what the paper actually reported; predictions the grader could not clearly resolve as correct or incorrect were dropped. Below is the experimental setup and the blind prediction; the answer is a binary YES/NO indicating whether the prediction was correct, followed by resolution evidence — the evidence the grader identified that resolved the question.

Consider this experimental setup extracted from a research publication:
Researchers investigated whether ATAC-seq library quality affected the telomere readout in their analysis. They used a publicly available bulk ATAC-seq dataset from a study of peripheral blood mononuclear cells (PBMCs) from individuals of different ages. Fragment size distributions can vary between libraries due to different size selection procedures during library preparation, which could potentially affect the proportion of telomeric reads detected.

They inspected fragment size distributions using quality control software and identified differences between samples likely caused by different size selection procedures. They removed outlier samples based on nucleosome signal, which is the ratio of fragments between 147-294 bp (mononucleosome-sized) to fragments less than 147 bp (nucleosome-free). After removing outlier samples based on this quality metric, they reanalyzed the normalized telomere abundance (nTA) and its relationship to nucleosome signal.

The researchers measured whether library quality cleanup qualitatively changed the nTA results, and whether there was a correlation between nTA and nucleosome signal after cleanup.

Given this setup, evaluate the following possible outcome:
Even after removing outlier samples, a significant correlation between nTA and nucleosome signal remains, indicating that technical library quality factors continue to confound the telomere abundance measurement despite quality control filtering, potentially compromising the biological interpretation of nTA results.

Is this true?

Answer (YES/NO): NO